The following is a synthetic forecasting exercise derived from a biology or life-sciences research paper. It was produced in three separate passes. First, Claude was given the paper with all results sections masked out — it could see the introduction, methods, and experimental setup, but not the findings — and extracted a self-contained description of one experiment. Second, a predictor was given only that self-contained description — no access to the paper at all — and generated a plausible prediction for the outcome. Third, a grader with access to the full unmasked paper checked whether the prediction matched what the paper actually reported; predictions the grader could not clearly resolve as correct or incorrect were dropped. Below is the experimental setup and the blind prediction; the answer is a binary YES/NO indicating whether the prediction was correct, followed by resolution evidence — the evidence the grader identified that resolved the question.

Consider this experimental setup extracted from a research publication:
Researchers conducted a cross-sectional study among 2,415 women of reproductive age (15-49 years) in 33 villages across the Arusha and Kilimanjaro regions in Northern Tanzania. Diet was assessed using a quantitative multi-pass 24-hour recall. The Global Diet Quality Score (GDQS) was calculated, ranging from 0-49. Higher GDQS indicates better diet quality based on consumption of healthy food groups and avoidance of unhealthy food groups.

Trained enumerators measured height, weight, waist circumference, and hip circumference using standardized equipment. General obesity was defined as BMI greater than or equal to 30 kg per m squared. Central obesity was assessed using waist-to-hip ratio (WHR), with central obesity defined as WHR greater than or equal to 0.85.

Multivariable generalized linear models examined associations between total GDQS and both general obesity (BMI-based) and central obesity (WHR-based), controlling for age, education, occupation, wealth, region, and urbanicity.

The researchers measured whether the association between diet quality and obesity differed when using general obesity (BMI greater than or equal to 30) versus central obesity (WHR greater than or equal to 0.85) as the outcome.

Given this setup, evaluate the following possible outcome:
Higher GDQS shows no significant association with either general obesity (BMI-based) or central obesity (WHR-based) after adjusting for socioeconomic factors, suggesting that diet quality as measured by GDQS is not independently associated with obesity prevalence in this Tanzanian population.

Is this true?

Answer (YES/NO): YES